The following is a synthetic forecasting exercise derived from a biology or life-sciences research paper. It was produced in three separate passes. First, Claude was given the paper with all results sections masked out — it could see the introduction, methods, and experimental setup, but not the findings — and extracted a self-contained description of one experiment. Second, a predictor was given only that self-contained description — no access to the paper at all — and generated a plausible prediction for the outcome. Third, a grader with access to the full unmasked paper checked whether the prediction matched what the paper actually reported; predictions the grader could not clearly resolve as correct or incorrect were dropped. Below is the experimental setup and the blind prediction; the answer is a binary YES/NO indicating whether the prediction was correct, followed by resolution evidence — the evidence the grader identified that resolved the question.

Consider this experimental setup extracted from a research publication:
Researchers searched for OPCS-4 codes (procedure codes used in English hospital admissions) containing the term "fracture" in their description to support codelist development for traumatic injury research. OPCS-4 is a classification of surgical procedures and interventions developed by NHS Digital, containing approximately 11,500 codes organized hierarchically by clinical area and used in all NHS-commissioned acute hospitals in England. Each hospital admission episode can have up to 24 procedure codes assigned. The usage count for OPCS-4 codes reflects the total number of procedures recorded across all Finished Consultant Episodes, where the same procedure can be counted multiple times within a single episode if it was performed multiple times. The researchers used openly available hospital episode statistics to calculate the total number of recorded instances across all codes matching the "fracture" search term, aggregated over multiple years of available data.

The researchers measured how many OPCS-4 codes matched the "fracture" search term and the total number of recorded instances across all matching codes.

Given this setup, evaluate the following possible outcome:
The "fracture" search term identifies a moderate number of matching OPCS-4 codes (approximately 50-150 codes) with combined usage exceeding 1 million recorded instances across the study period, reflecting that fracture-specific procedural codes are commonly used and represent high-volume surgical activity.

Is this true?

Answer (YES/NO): YES